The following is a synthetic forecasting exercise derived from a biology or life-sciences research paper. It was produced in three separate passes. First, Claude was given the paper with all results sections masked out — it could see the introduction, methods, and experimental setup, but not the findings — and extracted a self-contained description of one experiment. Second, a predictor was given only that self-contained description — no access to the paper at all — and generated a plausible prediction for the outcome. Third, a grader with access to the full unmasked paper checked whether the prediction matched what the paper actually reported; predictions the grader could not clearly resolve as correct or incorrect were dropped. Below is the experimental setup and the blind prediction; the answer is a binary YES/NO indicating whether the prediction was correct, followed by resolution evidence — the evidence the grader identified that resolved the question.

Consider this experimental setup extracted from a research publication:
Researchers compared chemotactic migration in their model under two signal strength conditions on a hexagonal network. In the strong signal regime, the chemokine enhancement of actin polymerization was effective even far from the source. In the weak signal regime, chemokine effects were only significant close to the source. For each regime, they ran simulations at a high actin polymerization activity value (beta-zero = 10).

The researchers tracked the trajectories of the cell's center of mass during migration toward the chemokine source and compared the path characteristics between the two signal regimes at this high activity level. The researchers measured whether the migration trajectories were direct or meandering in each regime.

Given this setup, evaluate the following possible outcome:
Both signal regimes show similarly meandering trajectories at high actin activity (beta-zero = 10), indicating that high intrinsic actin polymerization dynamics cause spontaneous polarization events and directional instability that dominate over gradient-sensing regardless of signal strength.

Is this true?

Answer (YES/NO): NO